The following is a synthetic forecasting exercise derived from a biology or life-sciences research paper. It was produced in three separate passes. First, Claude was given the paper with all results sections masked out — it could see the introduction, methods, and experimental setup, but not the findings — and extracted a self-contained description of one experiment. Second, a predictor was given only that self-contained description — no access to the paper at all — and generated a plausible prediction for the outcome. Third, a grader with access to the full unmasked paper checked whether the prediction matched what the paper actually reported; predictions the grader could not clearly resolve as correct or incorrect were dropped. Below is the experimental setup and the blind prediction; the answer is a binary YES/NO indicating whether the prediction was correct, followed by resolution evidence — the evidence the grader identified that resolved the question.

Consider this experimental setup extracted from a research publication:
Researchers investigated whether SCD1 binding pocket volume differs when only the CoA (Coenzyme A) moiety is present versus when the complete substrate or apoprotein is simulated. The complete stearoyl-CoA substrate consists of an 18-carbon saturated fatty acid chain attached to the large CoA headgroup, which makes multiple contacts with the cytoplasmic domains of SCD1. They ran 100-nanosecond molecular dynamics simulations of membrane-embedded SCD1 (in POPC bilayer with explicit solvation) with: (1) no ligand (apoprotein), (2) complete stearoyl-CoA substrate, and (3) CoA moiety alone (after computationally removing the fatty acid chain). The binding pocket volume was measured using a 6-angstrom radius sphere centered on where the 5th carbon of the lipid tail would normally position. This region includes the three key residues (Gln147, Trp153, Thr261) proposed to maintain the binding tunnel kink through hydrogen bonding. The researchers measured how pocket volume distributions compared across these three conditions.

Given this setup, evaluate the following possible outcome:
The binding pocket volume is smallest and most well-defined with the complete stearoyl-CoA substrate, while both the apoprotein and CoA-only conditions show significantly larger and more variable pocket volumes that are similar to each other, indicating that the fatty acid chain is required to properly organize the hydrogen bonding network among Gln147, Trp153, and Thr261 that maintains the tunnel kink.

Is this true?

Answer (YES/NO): NO